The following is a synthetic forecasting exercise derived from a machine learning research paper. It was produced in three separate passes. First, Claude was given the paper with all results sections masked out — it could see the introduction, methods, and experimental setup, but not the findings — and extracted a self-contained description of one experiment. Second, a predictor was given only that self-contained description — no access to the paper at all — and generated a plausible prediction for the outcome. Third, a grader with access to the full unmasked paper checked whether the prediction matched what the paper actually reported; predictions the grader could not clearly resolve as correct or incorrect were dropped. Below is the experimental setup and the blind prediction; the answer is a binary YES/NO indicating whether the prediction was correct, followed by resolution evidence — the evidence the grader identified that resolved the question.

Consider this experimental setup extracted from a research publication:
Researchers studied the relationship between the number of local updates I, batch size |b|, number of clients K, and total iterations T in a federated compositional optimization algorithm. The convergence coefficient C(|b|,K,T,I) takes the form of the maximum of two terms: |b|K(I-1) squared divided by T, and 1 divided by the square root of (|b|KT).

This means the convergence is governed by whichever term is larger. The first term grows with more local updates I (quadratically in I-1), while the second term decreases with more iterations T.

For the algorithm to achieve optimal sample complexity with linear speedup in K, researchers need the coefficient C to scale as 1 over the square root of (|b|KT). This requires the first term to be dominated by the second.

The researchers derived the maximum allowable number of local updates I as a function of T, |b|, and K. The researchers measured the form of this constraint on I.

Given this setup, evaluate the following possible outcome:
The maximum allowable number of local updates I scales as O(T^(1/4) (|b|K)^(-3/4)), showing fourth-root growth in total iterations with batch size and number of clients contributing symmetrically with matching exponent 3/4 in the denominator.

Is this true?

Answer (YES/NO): YES